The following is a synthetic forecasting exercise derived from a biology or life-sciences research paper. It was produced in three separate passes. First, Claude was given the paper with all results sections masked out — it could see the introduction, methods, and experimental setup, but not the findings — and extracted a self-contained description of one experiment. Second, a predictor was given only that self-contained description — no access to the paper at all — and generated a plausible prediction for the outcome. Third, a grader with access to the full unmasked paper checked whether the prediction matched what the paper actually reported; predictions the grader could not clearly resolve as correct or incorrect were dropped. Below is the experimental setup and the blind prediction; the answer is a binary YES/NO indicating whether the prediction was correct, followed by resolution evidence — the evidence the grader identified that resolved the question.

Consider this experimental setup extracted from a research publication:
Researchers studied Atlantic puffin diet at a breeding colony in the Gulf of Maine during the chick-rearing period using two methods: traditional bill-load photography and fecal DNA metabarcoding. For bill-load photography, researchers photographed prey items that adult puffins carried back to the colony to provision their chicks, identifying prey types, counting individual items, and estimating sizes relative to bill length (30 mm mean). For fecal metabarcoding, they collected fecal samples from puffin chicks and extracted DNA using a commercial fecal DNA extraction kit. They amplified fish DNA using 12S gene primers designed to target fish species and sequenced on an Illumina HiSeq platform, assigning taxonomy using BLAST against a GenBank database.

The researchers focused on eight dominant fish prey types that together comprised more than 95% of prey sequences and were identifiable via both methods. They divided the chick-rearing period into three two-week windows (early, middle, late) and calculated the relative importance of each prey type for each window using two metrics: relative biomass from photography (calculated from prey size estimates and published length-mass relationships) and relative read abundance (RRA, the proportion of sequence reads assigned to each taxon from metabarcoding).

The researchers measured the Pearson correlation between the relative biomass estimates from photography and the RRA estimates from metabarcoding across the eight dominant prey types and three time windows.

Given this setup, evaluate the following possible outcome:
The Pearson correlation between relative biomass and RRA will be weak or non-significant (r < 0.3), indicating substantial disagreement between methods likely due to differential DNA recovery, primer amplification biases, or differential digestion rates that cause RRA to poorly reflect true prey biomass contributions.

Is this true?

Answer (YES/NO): NO